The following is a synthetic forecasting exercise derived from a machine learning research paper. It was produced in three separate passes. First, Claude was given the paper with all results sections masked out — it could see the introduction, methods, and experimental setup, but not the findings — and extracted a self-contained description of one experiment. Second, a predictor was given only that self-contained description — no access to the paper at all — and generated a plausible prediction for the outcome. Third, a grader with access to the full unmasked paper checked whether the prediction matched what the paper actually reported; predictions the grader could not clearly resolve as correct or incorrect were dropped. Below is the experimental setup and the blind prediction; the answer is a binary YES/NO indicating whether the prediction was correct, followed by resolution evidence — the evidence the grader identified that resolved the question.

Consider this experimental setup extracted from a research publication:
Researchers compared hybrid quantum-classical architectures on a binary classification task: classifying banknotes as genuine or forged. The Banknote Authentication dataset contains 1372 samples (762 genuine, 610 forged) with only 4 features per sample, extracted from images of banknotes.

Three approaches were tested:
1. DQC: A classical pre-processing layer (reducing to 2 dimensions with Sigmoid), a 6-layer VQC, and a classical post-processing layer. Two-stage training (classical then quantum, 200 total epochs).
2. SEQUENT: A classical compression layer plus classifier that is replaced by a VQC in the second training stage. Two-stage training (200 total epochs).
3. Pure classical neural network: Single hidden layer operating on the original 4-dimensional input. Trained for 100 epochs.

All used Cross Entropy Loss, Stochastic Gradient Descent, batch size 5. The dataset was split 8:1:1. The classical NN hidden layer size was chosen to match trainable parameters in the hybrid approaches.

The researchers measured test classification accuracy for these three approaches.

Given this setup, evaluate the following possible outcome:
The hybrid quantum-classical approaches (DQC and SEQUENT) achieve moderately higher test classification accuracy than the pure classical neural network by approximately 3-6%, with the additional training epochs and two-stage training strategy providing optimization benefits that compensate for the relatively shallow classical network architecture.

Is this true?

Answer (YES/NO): NO